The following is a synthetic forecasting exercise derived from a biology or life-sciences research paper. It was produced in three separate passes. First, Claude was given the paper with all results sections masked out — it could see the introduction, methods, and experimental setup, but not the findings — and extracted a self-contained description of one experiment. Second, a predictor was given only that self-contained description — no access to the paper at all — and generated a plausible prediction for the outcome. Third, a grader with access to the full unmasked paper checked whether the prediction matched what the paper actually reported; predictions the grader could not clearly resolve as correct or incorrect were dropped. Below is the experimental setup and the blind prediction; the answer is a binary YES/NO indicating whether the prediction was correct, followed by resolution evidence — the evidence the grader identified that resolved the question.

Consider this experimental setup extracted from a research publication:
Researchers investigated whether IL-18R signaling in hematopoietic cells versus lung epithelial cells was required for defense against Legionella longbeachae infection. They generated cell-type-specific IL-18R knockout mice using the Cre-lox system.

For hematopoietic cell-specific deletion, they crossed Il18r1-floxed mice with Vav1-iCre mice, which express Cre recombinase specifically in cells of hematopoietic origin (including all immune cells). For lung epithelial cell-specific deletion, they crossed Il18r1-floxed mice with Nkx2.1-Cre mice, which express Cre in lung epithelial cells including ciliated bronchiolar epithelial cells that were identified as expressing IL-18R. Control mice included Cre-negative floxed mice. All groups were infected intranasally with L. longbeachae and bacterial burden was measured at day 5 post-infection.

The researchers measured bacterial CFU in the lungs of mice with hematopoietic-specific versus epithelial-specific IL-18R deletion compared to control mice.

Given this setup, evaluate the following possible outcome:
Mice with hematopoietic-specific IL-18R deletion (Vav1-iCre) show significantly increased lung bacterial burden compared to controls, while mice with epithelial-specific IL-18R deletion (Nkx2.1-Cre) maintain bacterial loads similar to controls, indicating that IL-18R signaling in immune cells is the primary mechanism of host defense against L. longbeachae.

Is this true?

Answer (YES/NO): YES